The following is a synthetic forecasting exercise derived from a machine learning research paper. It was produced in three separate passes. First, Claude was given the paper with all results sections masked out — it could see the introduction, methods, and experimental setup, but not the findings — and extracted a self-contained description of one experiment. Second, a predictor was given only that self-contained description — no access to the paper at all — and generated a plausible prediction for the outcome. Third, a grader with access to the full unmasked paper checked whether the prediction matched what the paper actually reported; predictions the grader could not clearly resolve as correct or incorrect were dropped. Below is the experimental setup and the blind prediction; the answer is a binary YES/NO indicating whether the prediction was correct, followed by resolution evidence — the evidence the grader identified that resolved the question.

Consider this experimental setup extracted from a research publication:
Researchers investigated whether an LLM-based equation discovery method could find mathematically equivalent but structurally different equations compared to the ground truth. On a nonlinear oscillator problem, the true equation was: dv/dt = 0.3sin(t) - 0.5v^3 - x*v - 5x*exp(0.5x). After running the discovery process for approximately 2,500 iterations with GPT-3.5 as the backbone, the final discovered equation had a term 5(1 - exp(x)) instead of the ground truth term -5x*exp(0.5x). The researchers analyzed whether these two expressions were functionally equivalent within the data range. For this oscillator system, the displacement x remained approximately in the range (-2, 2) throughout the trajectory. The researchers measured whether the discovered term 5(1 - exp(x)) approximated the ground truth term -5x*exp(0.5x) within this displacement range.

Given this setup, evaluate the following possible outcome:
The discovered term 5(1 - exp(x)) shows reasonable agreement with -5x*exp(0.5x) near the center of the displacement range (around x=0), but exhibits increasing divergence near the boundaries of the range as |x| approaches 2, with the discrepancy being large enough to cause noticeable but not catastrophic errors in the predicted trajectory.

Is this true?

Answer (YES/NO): NO